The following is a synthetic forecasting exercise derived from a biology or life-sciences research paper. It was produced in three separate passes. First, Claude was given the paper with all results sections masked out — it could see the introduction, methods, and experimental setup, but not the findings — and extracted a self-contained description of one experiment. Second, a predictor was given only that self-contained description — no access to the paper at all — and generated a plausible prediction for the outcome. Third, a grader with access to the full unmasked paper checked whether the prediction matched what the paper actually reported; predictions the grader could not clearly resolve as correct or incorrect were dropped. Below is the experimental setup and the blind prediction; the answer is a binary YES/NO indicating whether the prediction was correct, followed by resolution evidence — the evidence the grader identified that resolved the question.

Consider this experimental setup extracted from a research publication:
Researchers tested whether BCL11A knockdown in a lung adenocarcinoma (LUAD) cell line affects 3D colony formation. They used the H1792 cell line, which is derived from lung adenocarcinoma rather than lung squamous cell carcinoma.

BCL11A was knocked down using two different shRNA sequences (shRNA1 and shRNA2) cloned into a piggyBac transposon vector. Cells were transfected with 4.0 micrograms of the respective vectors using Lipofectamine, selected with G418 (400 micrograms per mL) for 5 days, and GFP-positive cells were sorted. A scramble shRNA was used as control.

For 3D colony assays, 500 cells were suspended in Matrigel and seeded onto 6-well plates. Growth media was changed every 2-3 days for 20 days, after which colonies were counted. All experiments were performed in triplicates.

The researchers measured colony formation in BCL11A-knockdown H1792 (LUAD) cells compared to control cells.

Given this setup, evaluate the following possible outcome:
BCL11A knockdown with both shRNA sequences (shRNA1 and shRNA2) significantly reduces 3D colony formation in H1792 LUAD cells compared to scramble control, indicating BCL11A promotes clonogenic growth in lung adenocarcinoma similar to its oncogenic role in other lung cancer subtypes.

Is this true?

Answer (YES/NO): NO